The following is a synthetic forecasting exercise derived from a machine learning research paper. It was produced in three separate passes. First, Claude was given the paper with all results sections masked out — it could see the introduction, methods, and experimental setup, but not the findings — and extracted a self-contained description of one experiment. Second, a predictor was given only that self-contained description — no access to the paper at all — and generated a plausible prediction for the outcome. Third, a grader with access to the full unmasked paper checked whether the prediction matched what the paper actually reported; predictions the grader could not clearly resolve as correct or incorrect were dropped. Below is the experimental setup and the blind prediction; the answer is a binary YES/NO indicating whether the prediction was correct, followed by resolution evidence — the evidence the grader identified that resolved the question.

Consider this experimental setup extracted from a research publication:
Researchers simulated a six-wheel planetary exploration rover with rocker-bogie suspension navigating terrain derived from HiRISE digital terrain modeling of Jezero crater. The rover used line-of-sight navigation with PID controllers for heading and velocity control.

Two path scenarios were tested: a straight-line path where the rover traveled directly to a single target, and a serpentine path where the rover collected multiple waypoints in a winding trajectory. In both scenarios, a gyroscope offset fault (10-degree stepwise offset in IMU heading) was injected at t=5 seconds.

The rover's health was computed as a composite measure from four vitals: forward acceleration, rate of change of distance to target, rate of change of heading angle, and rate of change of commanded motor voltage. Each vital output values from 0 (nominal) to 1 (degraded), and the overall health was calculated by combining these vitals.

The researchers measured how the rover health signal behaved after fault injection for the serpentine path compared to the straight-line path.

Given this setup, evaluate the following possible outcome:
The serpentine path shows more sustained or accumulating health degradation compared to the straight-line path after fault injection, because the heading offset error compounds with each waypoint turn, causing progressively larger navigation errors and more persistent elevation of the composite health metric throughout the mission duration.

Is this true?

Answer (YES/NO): NO